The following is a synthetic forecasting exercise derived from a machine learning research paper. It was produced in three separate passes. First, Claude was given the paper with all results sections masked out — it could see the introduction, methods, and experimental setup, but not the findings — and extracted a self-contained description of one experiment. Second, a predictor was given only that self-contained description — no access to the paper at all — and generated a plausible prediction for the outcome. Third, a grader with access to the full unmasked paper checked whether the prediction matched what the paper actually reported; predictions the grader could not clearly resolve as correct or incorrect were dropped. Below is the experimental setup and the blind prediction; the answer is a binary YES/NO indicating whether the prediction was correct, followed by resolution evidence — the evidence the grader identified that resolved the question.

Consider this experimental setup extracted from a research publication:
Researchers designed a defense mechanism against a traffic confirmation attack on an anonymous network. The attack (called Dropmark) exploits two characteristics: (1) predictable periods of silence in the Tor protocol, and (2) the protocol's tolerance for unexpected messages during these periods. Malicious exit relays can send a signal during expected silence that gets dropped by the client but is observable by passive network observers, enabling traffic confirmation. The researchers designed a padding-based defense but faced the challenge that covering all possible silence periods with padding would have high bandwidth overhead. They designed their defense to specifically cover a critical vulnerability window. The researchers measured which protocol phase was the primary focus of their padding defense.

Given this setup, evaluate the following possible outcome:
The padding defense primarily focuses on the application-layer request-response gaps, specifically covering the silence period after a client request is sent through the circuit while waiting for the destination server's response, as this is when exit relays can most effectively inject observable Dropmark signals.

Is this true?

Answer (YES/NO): NO